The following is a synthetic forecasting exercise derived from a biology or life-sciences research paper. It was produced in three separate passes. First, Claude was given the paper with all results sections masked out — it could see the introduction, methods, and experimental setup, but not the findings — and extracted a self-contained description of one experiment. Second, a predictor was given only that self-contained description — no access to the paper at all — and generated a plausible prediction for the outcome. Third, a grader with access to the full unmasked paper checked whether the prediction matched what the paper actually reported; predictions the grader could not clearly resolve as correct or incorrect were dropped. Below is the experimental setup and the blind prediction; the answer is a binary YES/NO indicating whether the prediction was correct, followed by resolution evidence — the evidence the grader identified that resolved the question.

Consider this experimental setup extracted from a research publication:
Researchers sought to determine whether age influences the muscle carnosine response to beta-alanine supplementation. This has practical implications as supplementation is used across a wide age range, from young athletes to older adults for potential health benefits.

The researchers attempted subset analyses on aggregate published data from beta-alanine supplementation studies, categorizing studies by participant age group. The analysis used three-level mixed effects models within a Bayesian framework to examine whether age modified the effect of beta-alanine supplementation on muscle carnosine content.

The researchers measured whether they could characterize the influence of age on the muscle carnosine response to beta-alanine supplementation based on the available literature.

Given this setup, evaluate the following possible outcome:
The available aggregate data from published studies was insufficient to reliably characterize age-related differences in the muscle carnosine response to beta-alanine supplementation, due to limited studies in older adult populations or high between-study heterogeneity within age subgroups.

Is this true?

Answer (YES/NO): YES